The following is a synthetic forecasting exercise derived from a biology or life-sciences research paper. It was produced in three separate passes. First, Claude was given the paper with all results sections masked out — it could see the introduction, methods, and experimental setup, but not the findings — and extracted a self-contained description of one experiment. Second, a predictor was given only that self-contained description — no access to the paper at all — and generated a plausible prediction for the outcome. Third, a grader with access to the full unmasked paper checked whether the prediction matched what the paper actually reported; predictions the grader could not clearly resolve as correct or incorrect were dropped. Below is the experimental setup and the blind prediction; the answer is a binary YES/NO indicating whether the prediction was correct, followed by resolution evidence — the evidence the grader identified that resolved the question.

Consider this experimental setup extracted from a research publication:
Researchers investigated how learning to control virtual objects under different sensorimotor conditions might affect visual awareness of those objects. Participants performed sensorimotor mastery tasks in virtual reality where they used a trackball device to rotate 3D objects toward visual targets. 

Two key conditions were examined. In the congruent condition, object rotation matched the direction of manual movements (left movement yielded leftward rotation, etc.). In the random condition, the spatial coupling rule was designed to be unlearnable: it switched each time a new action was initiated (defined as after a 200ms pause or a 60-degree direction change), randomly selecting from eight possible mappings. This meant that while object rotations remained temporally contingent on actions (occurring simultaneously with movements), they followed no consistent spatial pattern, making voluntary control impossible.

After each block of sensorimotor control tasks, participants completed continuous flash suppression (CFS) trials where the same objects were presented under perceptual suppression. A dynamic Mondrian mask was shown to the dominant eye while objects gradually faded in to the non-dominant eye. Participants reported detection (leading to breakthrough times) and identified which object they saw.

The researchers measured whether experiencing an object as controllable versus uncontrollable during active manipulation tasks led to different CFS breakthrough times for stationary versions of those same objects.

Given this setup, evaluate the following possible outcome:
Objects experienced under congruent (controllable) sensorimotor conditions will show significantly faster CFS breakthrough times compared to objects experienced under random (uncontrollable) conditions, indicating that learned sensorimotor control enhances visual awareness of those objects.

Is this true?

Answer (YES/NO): NO